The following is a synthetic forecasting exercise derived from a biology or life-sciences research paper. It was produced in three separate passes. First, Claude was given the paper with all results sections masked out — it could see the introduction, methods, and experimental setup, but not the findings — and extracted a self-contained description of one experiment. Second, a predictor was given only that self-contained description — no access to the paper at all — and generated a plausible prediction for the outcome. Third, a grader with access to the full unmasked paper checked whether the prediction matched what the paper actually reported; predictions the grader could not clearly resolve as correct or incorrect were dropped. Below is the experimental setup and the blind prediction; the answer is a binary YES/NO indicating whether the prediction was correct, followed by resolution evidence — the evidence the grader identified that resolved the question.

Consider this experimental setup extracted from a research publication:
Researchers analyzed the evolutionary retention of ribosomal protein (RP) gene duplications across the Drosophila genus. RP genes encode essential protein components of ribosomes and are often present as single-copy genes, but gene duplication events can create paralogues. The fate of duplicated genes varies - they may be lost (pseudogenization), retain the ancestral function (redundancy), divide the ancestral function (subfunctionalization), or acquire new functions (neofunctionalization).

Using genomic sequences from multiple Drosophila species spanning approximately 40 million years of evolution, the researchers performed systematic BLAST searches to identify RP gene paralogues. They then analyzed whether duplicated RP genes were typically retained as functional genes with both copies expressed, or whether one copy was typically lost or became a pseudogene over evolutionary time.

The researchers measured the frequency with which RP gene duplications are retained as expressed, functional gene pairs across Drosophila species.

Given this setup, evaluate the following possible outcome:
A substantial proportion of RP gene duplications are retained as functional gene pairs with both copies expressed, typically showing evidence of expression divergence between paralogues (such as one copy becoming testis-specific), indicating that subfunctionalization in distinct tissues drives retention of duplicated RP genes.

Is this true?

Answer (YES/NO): NO